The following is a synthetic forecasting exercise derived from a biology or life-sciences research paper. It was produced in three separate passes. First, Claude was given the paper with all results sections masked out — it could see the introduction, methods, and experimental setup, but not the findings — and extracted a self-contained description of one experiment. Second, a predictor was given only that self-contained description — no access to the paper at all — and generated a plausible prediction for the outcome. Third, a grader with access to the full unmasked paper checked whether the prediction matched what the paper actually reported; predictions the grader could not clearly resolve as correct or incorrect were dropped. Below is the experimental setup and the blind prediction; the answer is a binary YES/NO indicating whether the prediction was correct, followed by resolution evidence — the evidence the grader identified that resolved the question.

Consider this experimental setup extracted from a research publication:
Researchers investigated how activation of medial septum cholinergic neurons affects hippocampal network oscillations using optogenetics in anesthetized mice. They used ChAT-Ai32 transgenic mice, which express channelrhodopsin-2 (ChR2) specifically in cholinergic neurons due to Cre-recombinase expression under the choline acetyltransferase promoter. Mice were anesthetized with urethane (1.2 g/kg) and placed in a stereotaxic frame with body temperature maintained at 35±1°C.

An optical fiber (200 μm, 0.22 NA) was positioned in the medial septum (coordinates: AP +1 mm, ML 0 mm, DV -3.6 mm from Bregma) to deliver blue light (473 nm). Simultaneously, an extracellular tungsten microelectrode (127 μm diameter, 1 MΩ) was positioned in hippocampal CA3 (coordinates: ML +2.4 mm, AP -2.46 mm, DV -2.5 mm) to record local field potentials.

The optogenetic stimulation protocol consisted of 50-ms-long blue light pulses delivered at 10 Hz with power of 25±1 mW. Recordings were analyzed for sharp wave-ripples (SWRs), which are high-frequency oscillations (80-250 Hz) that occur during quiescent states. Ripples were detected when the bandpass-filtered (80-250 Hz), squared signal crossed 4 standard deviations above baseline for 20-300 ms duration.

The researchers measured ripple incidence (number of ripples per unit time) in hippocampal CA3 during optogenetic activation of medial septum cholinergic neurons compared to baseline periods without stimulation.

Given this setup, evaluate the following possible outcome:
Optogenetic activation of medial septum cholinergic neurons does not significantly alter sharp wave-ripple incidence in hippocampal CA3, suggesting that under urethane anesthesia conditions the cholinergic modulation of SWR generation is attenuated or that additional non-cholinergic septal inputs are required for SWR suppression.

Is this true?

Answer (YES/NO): NO